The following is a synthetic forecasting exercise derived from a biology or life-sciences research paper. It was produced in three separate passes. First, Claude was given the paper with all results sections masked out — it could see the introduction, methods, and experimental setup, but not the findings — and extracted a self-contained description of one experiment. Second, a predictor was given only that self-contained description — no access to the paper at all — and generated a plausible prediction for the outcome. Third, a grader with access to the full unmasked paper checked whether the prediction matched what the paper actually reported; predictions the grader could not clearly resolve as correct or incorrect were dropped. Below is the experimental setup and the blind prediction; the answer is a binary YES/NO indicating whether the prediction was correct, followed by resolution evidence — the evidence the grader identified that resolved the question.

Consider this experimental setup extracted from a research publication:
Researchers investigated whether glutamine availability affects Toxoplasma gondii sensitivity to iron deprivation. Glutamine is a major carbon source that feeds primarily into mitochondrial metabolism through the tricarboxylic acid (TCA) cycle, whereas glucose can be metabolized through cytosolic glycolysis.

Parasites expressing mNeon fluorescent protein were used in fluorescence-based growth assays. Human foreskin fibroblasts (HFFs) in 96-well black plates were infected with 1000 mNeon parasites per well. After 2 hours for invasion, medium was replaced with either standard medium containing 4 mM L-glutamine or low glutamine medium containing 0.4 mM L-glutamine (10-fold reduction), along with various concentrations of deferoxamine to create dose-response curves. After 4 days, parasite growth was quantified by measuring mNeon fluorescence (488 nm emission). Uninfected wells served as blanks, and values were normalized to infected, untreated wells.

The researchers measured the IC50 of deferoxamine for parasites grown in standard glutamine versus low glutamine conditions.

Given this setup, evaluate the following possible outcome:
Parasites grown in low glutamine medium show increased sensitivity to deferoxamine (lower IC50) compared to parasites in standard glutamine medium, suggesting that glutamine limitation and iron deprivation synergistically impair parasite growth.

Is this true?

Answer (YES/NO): NO